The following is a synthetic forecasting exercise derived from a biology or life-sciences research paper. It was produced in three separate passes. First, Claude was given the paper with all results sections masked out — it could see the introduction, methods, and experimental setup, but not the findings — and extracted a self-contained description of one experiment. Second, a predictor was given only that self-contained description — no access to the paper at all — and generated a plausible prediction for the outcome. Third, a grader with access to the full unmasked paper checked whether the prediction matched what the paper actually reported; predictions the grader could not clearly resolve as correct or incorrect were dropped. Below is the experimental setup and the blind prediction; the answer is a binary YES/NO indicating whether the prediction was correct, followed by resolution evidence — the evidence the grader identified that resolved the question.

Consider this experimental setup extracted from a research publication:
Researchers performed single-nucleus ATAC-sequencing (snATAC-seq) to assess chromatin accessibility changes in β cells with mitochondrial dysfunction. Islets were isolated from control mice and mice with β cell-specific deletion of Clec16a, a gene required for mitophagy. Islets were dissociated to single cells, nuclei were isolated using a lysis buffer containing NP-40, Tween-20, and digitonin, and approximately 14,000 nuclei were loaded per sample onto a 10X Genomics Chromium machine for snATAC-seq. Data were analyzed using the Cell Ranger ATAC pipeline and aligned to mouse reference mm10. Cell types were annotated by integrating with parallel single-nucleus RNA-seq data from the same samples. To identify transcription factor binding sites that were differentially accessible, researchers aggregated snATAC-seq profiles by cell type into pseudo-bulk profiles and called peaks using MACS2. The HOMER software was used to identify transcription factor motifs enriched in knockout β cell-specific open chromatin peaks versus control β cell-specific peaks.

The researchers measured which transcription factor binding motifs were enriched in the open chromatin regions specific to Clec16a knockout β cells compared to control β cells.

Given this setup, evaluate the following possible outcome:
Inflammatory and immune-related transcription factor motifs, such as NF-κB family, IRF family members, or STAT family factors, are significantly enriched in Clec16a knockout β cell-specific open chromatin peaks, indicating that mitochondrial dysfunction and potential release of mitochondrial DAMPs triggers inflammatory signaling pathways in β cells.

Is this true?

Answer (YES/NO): NO